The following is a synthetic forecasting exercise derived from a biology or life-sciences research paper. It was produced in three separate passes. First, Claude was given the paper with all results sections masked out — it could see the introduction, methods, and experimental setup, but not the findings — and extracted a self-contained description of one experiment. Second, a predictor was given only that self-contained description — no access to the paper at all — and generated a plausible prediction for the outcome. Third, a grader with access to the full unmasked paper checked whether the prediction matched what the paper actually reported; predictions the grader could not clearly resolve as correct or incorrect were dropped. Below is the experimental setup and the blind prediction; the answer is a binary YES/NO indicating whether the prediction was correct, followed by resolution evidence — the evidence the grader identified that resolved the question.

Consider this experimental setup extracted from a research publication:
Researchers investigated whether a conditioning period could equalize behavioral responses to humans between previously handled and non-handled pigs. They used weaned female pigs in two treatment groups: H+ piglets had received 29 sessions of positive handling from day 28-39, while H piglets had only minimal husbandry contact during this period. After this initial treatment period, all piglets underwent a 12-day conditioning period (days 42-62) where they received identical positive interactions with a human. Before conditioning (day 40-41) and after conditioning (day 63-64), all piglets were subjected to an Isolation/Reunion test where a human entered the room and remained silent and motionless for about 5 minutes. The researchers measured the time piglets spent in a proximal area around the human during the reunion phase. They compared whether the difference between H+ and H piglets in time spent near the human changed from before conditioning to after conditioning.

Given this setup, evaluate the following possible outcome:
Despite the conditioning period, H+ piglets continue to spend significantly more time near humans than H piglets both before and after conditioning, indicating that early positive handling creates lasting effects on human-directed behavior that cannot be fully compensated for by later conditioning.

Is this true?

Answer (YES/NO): NO